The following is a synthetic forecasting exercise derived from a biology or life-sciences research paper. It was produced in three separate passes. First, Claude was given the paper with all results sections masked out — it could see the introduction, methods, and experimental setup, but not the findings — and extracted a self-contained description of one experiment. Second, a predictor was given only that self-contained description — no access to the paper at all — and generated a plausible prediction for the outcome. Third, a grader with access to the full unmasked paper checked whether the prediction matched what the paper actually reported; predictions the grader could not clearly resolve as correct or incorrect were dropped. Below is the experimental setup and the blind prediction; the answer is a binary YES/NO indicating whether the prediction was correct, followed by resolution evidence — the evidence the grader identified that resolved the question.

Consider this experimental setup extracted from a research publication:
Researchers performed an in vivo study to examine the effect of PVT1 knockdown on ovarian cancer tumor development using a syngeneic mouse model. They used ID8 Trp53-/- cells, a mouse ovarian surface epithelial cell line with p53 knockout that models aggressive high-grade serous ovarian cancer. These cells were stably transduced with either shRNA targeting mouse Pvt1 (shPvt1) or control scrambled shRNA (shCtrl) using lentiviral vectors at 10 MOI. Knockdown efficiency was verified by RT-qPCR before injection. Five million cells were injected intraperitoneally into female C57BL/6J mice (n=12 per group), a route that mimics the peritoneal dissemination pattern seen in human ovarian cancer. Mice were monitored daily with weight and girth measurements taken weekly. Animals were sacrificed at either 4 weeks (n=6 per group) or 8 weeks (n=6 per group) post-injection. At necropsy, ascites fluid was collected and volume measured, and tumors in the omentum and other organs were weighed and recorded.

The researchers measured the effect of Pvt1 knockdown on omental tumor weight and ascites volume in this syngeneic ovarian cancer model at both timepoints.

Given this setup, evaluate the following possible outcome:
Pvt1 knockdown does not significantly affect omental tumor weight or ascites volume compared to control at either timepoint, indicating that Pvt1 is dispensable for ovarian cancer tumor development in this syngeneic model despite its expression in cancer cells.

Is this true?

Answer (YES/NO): NO